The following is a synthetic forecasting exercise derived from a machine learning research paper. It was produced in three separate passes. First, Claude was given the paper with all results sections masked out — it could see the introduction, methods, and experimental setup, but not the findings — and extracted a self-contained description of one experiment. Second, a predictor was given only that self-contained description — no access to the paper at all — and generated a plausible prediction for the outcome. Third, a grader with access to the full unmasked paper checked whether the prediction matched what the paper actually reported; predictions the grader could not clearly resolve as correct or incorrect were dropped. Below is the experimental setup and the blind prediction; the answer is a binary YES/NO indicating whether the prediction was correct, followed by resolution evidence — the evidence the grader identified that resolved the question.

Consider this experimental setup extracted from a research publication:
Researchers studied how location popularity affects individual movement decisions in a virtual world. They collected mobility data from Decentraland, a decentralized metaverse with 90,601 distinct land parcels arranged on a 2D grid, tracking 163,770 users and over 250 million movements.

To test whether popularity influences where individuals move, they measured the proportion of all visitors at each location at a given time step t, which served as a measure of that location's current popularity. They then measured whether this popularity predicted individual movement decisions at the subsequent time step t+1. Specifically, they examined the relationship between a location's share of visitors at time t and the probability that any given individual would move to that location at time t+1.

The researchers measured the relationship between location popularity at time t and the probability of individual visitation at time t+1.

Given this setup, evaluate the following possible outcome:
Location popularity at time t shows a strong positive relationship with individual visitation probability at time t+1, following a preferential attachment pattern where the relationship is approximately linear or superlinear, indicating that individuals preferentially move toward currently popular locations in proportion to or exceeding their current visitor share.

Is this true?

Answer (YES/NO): YES